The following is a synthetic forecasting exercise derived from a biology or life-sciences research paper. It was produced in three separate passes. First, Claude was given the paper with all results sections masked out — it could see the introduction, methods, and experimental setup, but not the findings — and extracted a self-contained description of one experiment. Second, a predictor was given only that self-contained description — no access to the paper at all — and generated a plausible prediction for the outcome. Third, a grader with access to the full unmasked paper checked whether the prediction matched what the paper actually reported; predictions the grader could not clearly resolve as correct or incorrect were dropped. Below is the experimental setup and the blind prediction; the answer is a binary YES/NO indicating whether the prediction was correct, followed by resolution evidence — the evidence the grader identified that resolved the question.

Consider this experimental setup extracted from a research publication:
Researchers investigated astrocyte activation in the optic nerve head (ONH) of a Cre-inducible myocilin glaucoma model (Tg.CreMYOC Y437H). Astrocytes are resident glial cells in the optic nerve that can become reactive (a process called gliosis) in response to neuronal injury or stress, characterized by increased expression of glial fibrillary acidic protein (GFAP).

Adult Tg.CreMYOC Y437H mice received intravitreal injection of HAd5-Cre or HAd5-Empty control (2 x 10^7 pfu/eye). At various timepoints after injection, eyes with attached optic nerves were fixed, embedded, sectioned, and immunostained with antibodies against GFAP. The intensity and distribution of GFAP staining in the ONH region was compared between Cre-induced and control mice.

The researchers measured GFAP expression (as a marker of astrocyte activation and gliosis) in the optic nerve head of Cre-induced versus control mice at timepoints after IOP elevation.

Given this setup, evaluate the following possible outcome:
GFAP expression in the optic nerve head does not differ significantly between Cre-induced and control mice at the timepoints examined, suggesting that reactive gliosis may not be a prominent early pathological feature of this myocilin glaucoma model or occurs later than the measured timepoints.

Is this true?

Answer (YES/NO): NO